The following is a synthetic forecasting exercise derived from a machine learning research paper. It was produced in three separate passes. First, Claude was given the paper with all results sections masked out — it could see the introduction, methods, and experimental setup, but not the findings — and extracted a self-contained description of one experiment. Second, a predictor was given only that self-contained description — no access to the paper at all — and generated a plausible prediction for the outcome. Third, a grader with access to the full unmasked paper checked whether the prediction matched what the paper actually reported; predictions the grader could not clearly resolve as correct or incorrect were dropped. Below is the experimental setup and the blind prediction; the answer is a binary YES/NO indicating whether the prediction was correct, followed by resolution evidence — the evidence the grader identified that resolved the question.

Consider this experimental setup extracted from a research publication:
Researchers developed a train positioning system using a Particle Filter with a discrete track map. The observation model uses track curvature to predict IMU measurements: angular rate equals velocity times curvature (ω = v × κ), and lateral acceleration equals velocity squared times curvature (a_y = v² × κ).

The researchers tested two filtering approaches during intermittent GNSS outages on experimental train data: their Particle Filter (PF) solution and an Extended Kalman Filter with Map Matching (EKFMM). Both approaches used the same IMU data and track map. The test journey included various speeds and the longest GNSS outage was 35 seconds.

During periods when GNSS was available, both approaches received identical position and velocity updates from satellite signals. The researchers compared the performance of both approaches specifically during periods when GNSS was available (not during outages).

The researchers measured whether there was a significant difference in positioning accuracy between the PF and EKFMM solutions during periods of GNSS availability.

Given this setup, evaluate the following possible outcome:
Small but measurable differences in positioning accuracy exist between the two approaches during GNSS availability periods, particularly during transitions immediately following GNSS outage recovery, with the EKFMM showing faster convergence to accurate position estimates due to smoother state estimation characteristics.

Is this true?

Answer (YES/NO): NO